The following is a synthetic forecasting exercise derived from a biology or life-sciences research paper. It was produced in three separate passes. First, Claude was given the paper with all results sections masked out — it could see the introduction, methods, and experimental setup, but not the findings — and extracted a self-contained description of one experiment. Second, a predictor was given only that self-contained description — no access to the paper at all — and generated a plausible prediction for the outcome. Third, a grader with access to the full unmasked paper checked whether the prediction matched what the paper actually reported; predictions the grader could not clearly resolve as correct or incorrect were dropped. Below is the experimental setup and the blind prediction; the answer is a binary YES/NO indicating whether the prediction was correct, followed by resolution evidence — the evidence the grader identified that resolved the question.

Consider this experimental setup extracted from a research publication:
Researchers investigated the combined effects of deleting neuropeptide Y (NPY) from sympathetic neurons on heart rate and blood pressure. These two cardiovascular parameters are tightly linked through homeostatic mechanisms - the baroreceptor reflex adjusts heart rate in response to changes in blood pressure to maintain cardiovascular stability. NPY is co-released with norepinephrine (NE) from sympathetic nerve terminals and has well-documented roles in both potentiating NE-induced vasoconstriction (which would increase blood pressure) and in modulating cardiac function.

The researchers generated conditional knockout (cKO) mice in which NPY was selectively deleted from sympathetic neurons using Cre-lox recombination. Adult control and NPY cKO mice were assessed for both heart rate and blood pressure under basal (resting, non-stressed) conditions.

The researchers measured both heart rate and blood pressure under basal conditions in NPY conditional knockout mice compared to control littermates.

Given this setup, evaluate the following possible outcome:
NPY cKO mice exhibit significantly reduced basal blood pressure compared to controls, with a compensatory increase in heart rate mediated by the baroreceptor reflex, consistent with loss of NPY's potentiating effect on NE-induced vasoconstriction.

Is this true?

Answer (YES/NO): NO